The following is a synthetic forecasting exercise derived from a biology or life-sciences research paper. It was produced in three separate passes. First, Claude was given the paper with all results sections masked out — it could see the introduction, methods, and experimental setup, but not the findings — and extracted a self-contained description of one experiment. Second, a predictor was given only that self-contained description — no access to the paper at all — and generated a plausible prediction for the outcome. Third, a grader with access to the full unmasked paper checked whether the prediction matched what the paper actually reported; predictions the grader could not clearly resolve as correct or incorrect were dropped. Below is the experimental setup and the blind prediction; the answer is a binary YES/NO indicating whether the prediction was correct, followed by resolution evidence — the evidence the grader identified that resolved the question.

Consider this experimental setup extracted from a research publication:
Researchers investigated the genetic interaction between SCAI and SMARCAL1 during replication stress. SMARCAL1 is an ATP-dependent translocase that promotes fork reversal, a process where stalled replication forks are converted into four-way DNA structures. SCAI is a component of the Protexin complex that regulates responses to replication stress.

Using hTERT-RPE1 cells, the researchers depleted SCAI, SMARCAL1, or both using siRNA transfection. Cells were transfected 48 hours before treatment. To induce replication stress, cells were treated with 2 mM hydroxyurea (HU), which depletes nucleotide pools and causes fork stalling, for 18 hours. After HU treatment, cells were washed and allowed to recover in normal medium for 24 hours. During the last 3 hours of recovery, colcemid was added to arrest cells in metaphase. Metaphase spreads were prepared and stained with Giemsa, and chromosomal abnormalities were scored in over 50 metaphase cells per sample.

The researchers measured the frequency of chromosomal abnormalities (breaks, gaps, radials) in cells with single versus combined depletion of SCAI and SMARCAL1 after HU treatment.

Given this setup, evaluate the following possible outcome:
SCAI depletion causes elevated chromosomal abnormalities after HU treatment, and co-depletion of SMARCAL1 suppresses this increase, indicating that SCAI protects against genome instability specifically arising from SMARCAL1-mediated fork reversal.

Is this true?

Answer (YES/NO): NO